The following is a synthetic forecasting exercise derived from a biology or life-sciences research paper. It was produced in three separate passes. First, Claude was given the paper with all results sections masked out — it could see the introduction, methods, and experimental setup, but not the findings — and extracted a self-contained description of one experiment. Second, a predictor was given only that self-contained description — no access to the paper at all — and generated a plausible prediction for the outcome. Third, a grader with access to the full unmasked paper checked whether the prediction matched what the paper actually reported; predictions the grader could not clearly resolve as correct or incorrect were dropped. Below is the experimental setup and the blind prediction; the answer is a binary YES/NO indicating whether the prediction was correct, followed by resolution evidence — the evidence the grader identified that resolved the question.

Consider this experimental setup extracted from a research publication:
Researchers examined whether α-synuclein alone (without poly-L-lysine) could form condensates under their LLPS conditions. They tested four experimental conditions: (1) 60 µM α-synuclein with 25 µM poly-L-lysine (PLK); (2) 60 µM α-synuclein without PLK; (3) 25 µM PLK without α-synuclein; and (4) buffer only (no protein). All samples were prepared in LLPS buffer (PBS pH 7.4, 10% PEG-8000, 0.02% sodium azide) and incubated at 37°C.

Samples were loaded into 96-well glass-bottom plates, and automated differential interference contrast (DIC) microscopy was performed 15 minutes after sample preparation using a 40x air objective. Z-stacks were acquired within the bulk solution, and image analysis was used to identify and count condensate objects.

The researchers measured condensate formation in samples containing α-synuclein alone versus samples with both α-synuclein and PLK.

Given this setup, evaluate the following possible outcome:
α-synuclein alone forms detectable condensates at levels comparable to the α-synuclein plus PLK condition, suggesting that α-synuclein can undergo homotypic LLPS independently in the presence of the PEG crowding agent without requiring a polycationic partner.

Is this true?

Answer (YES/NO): NO